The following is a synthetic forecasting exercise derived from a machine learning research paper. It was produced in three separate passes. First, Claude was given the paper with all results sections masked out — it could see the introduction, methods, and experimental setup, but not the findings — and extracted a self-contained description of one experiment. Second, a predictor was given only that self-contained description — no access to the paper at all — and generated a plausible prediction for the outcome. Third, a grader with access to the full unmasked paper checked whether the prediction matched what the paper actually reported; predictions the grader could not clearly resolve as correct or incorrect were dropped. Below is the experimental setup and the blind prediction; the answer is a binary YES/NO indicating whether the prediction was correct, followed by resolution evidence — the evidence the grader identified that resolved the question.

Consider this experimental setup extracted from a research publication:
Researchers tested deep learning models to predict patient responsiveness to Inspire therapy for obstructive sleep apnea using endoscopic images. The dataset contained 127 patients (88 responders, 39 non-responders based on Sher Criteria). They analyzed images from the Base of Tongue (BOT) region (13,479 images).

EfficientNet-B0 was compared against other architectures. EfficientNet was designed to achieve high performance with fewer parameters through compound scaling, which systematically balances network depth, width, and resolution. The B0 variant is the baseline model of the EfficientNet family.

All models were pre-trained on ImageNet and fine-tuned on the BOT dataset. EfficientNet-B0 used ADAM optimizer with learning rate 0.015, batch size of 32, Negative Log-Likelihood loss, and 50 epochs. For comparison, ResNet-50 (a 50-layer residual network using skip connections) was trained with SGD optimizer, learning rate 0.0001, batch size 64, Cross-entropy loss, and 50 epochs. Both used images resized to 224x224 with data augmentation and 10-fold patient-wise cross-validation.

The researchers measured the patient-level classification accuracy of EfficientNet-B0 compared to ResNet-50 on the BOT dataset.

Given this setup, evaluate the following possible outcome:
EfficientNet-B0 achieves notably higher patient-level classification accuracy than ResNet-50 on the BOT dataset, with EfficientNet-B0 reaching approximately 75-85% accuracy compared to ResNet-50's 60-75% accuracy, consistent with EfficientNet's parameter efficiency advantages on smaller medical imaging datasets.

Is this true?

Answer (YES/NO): NO